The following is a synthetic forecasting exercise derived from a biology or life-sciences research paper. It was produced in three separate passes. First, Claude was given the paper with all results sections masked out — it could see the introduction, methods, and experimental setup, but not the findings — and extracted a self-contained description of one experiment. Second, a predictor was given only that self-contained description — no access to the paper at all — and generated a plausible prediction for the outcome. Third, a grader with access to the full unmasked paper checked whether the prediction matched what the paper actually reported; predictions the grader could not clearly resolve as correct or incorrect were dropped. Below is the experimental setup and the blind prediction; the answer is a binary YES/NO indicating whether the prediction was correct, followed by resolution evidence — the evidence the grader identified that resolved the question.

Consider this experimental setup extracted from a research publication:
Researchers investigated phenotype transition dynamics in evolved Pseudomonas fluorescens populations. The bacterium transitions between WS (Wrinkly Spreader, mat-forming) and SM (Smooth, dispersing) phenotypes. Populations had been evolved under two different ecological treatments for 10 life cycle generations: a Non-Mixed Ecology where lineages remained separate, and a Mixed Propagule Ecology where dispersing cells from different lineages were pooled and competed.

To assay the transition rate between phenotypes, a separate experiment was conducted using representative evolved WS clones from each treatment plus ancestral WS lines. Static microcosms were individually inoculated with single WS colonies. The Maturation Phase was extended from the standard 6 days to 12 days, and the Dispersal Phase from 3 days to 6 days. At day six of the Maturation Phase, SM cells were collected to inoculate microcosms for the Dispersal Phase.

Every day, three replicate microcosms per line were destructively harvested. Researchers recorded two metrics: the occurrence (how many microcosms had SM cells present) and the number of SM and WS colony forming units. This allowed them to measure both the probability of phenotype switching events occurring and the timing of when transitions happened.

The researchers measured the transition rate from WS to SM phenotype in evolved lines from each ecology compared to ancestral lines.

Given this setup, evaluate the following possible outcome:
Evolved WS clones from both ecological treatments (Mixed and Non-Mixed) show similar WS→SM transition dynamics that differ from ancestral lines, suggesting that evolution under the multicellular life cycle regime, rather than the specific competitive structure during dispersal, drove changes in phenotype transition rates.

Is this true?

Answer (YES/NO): NO